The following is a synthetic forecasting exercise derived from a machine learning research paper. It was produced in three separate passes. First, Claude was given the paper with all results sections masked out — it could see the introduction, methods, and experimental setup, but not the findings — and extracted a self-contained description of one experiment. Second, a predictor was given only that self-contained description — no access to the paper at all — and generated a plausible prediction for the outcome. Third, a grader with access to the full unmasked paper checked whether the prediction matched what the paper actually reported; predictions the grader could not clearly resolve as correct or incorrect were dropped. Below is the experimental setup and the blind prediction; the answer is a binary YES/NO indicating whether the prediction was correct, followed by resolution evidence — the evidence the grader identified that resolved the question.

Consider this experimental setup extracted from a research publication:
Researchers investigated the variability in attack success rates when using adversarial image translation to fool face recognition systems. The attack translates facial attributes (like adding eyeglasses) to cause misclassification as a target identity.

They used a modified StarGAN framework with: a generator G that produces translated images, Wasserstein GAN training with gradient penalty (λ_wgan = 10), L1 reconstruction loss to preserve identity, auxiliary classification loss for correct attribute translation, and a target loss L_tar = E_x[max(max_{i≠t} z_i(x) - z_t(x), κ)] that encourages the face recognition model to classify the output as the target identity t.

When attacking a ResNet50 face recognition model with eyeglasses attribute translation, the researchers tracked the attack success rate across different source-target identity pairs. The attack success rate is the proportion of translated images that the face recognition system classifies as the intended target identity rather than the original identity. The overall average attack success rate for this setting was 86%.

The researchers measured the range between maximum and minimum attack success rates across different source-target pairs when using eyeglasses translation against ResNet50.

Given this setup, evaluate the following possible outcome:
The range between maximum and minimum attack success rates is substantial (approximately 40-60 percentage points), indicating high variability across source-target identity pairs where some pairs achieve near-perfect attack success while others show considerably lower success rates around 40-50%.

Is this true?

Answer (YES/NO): YES